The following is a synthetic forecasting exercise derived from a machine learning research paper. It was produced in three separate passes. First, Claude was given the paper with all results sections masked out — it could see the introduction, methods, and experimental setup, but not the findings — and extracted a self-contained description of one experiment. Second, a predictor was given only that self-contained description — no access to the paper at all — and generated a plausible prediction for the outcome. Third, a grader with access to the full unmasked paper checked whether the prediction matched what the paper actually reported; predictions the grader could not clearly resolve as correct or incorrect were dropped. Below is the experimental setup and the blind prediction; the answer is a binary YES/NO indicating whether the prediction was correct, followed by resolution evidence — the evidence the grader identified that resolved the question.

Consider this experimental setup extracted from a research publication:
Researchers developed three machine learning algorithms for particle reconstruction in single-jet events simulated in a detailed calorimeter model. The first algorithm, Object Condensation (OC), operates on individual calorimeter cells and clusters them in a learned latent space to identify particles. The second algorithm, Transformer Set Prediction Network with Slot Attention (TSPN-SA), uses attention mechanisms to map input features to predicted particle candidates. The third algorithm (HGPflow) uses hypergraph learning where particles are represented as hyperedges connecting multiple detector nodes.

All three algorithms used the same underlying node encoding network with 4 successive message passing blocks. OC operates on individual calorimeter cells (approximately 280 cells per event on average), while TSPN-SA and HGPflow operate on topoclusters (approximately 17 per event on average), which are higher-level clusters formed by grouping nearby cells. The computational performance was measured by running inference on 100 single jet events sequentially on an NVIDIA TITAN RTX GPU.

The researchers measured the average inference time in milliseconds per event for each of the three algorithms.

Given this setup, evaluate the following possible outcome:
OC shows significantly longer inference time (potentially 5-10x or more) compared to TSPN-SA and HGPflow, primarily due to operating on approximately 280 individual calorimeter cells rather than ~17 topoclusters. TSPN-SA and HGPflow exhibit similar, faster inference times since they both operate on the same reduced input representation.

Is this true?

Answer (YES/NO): NO